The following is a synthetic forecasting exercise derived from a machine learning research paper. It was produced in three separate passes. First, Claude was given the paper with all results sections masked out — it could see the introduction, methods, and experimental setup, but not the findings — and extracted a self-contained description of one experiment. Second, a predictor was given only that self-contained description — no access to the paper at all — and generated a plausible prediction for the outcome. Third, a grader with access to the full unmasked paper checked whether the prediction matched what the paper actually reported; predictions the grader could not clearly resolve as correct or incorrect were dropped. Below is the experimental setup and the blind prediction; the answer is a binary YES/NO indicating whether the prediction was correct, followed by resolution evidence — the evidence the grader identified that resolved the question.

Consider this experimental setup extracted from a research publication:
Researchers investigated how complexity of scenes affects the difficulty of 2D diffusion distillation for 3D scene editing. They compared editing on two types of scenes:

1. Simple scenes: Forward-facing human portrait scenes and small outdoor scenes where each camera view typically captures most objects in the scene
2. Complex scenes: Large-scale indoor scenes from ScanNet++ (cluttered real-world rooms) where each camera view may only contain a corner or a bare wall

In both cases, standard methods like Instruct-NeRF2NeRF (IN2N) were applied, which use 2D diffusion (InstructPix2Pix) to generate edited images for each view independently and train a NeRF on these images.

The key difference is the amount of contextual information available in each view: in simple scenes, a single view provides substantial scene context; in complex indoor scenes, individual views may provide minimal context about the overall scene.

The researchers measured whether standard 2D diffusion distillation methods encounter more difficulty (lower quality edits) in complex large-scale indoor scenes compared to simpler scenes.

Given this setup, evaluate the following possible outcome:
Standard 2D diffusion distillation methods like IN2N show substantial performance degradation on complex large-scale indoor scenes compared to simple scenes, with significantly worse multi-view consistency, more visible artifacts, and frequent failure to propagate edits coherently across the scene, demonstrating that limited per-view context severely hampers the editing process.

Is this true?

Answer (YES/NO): YES